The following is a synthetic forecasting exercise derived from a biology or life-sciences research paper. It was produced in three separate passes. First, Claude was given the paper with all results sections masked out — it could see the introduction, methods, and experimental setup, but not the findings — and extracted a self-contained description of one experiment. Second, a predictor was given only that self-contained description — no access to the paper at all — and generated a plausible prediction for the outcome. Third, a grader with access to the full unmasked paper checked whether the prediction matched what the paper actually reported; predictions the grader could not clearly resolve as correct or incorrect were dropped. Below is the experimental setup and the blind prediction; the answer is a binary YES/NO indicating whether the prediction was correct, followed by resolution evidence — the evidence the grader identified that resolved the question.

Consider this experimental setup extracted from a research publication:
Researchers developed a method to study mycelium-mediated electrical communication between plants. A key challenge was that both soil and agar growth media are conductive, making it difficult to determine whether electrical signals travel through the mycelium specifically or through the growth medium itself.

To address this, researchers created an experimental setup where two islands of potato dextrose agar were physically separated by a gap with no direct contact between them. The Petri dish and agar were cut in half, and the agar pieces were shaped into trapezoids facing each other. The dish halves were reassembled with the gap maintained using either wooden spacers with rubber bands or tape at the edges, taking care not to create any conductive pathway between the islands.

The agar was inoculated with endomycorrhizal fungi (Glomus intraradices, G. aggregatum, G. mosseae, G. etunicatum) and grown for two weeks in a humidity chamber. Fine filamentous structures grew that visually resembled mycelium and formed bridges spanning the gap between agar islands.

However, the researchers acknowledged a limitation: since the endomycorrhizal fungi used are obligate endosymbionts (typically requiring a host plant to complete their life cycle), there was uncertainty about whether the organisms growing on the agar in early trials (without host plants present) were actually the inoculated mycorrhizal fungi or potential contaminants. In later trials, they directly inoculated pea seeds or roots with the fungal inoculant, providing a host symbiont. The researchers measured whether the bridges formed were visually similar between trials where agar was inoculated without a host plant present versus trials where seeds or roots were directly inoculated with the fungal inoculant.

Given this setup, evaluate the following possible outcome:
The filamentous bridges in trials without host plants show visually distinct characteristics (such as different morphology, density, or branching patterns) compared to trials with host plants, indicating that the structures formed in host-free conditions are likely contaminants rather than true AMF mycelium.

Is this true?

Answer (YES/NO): NO